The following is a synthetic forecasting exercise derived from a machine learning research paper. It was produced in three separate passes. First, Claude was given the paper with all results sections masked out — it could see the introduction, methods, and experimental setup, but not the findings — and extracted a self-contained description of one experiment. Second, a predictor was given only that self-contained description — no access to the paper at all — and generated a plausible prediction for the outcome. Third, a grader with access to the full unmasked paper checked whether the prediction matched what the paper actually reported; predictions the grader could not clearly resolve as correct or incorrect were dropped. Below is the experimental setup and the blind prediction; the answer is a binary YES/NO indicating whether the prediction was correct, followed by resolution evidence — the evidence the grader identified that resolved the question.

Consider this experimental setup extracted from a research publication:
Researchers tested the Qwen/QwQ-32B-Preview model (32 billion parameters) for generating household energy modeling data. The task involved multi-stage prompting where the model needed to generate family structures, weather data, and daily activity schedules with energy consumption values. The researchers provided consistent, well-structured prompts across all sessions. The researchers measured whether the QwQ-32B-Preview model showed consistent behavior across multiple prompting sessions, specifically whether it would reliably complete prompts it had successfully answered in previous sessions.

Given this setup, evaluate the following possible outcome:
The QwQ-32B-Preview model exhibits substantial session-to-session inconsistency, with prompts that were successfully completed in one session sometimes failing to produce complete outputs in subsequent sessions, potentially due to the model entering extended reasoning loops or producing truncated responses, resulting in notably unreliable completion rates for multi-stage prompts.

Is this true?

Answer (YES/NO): YES